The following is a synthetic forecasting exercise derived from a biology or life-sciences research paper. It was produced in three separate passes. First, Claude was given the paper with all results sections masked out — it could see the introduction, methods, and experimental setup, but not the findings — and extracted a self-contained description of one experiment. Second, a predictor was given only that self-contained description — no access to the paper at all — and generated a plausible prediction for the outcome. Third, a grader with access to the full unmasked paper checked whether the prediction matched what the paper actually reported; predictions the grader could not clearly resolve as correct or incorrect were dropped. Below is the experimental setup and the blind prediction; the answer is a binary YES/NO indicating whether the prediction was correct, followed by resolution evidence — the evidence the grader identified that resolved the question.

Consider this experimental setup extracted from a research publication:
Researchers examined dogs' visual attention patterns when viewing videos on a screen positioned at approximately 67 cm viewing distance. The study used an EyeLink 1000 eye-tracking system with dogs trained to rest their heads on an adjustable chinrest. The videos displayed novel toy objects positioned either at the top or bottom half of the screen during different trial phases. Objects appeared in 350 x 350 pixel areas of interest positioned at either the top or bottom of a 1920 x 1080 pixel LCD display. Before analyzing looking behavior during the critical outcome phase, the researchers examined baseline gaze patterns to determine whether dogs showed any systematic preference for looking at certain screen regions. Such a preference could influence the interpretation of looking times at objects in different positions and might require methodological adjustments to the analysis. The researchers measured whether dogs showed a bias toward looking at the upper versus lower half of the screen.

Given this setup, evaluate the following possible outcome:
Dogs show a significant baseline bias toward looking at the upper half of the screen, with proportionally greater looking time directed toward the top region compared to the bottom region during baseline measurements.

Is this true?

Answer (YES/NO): YES